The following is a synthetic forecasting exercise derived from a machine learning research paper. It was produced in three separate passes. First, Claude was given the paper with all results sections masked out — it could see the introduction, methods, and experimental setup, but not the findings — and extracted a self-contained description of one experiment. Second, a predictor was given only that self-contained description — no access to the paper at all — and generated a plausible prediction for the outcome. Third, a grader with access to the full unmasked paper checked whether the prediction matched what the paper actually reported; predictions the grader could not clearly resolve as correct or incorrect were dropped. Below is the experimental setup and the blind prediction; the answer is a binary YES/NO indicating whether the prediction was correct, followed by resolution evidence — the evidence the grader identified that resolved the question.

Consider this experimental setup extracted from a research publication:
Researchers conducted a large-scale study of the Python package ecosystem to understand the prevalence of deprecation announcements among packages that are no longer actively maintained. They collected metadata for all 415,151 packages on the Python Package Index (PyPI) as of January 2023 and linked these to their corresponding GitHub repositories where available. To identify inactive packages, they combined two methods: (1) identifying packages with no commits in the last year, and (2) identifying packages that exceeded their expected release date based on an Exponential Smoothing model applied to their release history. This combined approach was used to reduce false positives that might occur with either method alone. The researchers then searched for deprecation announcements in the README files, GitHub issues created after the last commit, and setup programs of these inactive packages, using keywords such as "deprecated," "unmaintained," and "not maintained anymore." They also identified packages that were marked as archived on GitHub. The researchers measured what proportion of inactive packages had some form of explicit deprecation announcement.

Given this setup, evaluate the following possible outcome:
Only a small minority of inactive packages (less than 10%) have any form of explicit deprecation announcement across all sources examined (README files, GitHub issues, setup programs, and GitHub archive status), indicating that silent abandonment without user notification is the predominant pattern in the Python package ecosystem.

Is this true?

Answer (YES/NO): YES